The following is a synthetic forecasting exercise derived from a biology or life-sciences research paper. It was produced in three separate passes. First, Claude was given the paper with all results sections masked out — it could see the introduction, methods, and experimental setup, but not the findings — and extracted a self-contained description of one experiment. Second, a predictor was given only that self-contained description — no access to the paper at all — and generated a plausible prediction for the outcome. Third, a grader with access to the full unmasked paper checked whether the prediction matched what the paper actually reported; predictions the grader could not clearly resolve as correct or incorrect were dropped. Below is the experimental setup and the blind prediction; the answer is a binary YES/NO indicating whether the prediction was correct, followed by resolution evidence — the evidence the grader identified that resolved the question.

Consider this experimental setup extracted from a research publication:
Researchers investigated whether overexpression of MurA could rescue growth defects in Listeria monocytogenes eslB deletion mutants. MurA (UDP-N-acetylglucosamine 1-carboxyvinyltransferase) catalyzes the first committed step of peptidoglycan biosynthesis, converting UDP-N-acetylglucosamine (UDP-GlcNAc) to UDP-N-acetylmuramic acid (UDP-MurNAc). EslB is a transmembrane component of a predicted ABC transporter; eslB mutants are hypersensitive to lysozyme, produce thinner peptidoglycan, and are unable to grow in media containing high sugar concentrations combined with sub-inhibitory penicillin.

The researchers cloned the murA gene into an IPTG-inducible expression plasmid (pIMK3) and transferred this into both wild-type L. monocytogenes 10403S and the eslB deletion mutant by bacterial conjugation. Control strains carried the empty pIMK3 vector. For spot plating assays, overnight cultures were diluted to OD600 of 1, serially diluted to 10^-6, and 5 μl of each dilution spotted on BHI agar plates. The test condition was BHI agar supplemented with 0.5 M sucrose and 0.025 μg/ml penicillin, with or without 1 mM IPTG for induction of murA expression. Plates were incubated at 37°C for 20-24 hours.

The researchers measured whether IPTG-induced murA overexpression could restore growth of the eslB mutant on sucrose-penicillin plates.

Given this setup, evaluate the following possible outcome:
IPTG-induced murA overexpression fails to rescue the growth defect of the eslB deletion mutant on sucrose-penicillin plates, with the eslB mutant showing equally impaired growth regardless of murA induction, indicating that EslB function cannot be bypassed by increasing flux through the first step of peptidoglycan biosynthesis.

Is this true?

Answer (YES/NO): NO